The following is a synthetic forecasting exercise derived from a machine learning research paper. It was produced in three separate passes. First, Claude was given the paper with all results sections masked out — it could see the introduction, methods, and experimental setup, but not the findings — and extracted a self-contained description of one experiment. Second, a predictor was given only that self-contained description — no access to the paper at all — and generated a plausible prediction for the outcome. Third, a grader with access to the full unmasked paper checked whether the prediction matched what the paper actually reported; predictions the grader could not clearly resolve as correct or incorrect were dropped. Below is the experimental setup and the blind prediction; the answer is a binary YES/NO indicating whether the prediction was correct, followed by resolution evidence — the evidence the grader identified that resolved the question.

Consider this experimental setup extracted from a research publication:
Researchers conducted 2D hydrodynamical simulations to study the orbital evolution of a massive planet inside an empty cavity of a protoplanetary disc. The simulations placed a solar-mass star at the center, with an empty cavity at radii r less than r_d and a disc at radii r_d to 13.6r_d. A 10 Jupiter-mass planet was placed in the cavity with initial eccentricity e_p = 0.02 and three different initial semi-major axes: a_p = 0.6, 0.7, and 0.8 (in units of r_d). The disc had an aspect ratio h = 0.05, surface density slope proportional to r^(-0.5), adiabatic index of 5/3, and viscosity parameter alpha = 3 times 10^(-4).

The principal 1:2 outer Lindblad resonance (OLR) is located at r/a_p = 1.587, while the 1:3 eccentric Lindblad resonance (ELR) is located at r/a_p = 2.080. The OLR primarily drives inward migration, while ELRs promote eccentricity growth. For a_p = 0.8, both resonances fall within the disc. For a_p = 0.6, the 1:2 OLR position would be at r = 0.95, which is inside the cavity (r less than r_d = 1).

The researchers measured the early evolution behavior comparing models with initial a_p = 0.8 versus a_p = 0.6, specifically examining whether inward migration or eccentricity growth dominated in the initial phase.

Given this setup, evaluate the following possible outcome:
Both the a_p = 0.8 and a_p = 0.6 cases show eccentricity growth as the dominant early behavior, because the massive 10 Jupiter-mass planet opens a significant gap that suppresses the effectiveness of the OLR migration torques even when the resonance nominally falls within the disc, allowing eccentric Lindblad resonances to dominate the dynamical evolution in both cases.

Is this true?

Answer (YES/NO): NO